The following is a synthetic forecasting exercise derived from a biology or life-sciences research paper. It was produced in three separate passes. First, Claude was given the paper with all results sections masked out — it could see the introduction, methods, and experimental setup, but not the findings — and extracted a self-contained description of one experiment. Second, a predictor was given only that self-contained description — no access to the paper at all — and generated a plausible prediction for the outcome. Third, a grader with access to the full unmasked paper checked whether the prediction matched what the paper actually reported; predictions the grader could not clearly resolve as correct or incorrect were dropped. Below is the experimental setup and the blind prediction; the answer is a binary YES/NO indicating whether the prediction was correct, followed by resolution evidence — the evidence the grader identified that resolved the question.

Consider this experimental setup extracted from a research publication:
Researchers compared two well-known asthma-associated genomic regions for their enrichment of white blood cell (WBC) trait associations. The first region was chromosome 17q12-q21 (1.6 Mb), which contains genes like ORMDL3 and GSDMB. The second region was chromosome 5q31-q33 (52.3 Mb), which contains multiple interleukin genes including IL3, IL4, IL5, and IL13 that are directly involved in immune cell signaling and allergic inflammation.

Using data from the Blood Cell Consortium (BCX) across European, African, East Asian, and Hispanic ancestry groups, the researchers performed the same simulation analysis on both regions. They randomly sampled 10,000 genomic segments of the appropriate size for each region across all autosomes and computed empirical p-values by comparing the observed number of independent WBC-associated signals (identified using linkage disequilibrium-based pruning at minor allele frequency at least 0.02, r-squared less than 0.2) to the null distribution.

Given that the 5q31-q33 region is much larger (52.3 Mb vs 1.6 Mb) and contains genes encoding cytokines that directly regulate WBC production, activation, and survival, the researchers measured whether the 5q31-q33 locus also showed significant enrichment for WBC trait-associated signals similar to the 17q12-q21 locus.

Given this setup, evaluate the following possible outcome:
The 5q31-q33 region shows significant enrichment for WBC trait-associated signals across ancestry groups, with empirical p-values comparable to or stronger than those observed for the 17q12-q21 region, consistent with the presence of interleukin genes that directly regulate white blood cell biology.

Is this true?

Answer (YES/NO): YES